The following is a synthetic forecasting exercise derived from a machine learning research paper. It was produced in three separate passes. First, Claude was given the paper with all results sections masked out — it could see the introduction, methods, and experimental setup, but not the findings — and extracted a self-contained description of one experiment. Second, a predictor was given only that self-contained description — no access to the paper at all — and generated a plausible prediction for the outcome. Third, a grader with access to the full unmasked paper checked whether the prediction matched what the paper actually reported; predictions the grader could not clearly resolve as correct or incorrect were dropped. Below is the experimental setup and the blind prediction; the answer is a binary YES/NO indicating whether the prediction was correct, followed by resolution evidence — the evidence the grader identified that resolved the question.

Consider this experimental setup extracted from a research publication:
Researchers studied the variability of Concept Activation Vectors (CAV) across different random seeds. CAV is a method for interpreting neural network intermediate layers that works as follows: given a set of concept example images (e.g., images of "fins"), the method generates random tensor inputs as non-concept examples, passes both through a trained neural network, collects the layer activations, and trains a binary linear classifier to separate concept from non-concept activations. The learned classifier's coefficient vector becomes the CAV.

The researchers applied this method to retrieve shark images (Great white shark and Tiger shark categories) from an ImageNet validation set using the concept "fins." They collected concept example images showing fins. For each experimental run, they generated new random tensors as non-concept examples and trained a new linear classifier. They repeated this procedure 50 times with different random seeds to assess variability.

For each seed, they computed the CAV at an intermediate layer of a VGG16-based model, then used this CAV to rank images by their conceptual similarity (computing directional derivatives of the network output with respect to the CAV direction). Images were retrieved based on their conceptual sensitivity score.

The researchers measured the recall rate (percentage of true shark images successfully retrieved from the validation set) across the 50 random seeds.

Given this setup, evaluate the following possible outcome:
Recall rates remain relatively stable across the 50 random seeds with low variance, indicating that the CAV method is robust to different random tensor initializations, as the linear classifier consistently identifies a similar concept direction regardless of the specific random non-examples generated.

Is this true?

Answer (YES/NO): NO